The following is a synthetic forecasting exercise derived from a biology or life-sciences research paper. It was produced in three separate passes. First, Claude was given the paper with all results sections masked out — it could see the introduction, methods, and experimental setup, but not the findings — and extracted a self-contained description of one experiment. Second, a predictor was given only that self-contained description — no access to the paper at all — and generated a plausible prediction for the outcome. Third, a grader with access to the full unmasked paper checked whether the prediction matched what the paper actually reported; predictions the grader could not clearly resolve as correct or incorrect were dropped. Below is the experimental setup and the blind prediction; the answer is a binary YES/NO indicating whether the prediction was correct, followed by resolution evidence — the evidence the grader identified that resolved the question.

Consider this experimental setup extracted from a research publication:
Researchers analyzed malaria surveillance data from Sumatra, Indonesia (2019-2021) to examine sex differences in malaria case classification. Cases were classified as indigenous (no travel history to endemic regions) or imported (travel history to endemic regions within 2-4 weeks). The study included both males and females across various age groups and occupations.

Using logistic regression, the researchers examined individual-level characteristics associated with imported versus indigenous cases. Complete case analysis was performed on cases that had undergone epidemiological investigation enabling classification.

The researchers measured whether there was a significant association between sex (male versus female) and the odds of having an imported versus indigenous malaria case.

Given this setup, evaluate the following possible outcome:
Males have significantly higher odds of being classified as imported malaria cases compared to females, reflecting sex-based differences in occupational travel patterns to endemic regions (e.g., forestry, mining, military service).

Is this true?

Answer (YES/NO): YES